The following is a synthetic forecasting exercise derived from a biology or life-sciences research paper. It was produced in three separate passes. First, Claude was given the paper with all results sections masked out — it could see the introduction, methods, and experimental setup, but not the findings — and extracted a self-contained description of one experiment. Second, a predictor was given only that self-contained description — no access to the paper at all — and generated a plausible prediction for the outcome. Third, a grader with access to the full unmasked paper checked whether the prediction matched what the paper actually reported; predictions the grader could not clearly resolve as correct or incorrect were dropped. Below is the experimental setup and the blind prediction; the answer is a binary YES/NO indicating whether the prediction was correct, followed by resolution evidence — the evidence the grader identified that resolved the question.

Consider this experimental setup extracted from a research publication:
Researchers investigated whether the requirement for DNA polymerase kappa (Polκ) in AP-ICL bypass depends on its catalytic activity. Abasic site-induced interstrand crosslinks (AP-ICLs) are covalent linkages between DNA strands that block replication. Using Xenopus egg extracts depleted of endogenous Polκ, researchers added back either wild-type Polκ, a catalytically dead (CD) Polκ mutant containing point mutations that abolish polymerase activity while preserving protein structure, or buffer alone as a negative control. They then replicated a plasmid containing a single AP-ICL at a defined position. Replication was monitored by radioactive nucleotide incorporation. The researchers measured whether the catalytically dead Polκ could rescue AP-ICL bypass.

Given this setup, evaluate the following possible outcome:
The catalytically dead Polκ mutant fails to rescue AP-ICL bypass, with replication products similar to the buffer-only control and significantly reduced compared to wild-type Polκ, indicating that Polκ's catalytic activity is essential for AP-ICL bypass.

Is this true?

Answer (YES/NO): NO